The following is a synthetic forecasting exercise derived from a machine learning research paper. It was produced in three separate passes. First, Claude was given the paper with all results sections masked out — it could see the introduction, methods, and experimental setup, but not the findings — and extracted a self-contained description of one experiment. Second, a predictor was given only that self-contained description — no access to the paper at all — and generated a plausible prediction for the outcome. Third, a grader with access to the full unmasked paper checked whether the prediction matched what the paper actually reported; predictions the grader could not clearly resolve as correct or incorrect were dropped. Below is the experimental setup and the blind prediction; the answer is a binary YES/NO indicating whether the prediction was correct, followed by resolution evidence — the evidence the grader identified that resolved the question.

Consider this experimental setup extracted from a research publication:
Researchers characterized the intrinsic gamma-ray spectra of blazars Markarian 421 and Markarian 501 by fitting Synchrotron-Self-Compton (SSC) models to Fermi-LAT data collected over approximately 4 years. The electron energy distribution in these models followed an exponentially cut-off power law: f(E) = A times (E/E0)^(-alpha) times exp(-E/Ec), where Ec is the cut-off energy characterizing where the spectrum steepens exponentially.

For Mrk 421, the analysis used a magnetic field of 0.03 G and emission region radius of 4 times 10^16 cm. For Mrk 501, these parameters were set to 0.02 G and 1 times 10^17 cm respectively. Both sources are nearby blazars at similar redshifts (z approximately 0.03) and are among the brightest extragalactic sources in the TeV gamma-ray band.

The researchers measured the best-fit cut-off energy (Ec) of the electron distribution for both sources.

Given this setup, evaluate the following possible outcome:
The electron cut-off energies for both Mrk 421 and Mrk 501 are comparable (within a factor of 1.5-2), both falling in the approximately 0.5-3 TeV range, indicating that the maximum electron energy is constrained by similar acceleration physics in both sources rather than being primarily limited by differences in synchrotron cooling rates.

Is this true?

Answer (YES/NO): NO